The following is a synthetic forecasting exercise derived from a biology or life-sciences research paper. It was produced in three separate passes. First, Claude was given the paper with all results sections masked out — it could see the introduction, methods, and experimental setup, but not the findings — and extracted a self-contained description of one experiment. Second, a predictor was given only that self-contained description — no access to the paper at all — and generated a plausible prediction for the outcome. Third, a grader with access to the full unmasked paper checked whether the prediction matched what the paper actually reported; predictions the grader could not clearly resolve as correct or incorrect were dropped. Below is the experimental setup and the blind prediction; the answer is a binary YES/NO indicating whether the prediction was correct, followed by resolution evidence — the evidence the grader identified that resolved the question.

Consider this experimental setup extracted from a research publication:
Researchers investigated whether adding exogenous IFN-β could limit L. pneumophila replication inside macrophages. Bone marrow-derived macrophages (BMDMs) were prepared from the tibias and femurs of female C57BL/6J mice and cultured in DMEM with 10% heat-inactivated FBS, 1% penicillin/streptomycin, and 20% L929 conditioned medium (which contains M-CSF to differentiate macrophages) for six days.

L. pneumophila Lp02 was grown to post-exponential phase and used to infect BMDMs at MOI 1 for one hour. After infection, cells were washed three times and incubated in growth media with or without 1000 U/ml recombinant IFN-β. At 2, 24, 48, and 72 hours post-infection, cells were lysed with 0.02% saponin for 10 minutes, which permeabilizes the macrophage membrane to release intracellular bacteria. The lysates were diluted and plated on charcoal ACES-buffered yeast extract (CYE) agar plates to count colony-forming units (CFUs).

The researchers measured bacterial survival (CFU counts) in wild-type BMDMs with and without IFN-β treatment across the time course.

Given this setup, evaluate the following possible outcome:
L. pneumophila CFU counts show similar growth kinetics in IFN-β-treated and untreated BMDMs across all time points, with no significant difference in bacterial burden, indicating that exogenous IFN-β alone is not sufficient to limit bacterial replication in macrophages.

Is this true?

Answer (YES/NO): NO